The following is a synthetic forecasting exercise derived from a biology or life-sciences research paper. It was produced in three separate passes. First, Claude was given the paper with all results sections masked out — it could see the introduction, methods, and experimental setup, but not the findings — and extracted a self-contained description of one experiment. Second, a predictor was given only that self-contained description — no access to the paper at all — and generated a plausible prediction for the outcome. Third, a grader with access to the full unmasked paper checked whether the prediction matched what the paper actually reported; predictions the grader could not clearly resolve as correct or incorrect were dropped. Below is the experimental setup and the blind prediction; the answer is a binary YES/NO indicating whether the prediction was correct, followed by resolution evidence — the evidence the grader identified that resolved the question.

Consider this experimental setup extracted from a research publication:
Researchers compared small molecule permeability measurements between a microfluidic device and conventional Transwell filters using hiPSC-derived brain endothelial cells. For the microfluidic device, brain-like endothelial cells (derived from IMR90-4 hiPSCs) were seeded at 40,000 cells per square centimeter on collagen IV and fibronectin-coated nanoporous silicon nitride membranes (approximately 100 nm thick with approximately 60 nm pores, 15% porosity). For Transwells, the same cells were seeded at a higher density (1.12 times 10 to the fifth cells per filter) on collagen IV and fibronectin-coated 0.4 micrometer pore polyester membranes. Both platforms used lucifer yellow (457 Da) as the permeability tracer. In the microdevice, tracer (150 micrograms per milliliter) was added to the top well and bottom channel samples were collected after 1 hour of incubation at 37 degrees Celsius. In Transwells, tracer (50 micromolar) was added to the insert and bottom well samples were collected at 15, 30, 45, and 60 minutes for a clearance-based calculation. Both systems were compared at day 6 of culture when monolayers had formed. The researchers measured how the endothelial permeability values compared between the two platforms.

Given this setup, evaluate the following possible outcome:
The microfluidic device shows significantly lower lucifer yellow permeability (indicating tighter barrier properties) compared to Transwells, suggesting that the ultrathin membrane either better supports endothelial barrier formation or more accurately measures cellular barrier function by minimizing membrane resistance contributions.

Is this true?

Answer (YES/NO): NO